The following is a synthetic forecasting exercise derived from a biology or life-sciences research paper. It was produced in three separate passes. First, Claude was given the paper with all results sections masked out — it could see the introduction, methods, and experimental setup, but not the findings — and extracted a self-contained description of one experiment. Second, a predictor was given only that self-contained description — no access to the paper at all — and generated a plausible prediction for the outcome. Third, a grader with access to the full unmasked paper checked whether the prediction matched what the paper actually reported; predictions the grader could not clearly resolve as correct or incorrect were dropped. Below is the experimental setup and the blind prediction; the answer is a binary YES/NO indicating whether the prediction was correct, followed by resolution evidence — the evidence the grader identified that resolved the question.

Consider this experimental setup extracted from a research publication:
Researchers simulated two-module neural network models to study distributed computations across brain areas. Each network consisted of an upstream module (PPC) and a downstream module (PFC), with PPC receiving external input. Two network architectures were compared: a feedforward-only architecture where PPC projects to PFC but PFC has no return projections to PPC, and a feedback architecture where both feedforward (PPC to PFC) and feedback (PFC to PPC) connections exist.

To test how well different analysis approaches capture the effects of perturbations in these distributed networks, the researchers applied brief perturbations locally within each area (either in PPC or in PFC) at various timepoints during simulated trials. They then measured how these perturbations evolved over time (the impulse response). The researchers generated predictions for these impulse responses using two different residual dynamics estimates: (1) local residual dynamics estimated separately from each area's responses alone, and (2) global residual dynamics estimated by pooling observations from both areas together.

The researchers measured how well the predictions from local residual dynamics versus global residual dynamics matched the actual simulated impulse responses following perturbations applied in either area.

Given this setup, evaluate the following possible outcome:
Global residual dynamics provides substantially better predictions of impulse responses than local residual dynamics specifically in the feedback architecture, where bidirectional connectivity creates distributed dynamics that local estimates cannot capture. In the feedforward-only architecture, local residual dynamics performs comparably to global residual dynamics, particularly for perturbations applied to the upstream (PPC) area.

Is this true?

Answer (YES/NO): NO